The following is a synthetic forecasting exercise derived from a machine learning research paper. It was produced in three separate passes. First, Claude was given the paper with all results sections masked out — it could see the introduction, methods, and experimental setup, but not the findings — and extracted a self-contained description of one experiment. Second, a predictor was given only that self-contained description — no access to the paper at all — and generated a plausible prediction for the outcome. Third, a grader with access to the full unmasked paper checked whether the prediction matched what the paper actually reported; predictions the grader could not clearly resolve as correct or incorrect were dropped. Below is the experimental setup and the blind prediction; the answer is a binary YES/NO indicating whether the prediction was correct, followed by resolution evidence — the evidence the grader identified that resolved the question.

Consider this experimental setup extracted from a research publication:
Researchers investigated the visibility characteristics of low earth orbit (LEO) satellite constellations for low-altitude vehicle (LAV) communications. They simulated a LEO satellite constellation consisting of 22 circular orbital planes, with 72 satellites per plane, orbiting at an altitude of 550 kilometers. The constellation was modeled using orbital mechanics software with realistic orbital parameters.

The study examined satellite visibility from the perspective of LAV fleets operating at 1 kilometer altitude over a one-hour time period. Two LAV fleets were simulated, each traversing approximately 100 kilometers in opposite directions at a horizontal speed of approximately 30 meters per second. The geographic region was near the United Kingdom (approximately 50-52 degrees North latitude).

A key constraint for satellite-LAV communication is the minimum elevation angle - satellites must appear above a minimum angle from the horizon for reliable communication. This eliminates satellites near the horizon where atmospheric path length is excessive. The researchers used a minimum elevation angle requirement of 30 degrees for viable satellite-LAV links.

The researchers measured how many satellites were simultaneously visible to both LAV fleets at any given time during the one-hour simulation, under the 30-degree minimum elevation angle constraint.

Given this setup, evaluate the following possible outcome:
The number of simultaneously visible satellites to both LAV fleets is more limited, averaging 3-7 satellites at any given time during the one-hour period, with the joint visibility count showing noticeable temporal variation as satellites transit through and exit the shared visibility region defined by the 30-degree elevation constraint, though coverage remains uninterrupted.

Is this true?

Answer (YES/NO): NO